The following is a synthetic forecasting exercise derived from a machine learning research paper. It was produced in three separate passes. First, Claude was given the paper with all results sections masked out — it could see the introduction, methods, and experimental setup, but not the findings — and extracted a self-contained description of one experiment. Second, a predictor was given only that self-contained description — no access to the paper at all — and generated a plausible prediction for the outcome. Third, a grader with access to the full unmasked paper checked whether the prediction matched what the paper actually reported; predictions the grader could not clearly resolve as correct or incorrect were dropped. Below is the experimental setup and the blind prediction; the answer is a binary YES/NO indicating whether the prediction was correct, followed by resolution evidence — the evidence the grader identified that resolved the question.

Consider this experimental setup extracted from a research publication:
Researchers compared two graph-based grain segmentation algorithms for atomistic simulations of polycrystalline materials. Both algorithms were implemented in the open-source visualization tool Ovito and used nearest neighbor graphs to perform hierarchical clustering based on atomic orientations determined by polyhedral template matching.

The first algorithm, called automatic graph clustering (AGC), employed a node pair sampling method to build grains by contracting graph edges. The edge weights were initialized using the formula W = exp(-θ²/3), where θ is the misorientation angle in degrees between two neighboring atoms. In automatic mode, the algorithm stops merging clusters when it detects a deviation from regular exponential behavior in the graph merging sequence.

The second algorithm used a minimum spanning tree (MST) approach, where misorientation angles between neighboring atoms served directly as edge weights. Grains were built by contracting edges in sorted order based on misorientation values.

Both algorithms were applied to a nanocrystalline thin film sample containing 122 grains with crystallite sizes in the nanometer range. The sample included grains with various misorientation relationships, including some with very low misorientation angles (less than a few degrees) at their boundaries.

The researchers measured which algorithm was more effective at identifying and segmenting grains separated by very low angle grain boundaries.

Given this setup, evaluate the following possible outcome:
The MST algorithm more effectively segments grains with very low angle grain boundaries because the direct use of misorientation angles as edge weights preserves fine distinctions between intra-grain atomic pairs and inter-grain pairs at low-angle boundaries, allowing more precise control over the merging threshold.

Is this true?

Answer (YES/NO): YES